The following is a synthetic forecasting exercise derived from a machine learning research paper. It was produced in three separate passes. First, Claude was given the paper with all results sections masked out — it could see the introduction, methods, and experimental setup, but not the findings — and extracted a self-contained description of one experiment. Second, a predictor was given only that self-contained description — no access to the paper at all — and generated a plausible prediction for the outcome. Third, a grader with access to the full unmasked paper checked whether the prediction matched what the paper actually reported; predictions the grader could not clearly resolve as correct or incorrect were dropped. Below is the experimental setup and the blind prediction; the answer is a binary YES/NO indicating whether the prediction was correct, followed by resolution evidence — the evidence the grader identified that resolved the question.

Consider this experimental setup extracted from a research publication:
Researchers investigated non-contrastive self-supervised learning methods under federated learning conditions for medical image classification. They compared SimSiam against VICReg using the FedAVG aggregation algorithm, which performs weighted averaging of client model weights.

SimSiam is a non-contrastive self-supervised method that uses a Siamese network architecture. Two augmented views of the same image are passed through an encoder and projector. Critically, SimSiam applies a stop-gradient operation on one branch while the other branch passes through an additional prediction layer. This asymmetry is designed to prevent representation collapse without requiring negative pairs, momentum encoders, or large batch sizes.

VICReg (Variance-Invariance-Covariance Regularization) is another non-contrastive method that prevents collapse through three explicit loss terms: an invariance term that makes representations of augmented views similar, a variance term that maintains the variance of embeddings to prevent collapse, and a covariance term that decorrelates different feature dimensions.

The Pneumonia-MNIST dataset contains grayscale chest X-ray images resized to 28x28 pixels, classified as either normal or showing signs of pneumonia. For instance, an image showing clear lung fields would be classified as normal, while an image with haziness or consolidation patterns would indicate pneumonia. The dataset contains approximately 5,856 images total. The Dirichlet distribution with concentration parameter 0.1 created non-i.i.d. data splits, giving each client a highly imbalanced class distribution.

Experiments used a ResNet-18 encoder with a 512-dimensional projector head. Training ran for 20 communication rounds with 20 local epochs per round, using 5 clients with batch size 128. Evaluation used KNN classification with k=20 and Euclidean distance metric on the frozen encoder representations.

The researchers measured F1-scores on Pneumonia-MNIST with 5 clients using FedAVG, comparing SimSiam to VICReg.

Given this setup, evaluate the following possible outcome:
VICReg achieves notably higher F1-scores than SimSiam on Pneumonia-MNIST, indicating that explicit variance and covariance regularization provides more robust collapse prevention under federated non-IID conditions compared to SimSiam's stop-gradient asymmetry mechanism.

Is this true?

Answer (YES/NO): YES